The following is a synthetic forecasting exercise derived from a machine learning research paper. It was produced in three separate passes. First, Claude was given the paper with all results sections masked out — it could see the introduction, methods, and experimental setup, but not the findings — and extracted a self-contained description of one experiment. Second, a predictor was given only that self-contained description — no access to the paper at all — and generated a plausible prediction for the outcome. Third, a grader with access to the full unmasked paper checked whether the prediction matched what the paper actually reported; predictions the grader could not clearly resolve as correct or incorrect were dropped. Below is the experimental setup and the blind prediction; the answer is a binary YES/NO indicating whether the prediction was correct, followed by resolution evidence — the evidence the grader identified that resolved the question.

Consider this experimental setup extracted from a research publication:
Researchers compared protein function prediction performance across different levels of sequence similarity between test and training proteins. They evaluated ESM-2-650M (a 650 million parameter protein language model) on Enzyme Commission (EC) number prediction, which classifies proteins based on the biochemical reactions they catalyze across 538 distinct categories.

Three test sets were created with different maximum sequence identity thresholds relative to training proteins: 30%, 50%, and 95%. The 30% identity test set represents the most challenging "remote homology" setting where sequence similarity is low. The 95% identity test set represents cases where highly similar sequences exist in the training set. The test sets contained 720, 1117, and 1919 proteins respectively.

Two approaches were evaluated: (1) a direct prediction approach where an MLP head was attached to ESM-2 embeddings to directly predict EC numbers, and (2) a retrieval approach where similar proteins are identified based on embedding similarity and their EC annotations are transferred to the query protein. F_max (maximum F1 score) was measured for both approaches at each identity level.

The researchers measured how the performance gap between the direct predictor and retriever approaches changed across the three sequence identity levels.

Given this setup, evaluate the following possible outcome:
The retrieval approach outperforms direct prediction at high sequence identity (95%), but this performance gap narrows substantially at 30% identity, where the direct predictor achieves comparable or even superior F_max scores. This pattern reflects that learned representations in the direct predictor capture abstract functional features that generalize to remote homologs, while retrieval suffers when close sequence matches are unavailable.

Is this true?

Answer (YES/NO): NO